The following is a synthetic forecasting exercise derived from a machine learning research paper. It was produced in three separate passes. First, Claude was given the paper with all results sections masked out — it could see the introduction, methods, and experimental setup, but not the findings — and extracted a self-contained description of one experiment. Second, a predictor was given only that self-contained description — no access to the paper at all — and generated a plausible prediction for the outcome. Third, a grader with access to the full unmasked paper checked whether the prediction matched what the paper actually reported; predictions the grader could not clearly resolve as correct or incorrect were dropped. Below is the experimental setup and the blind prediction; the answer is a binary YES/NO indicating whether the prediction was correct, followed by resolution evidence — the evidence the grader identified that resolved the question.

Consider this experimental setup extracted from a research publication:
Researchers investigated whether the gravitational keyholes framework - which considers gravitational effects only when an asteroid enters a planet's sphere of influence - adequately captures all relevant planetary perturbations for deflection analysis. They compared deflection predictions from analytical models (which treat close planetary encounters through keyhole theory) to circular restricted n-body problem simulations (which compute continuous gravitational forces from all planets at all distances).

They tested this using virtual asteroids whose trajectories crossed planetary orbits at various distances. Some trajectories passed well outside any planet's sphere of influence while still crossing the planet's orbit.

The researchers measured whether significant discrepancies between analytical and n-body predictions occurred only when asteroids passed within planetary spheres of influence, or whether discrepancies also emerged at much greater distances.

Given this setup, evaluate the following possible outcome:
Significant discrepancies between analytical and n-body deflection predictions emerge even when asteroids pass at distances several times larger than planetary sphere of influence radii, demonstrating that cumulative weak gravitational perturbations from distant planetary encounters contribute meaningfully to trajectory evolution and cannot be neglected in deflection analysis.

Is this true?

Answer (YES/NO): YES